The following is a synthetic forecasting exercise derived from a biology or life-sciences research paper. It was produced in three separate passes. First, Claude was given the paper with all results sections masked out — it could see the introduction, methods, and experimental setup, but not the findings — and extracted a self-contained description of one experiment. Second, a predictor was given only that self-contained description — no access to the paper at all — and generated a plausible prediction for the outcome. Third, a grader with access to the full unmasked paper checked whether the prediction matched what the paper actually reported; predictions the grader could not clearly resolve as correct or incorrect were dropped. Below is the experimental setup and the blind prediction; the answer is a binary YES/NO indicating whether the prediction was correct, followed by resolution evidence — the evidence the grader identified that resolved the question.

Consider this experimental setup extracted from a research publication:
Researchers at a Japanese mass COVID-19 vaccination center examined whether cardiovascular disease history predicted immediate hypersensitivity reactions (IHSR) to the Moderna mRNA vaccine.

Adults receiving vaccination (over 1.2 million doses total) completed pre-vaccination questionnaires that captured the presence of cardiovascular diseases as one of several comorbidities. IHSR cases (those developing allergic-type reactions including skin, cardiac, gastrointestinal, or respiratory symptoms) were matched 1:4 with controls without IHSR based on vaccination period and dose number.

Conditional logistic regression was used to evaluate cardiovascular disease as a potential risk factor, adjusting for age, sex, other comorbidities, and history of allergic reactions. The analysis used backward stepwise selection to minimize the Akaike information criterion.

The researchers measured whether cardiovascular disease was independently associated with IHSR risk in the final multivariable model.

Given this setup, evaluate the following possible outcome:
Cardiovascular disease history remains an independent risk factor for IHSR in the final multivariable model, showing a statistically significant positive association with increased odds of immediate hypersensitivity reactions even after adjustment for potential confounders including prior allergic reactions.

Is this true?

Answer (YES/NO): NO